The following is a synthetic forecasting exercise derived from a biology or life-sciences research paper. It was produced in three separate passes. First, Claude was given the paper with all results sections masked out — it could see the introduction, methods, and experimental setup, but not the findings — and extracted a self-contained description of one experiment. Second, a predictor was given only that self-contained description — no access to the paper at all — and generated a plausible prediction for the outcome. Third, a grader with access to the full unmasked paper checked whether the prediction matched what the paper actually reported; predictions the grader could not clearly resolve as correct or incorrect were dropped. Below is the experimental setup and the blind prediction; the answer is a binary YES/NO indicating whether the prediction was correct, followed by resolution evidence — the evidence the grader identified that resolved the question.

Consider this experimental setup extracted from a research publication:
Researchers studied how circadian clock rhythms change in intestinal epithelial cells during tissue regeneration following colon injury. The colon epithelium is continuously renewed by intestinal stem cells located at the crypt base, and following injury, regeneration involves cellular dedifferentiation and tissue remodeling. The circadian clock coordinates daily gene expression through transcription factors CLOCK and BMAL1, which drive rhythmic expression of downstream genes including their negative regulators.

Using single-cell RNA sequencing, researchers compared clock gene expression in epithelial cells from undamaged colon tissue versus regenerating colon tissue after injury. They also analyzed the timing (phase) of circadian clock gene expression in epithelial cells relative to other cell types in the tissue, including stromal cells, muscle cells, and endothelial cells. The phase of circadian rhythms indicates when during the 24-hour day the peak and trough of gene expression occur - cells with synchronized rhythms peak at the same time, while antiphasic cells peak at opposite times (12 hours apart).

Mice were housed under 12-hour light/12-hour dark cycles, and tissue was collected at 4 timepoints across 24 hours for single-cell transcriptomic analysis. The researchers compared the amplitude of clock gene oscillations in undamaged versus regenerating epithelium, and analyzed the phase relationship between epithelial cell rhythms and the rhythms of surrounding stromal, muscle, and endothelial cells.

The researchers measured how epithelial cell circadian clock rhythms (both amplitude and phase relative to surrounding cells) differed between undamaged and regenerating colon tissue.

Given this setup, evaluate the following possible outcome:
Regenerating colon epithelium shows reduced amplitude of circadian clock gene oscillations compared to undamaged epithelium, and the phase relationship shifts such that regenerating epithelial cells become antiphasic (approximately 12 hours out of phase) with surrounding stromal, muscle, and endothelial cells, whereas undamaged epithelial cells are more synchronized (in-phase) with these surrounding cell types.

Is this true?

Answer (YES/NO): NO